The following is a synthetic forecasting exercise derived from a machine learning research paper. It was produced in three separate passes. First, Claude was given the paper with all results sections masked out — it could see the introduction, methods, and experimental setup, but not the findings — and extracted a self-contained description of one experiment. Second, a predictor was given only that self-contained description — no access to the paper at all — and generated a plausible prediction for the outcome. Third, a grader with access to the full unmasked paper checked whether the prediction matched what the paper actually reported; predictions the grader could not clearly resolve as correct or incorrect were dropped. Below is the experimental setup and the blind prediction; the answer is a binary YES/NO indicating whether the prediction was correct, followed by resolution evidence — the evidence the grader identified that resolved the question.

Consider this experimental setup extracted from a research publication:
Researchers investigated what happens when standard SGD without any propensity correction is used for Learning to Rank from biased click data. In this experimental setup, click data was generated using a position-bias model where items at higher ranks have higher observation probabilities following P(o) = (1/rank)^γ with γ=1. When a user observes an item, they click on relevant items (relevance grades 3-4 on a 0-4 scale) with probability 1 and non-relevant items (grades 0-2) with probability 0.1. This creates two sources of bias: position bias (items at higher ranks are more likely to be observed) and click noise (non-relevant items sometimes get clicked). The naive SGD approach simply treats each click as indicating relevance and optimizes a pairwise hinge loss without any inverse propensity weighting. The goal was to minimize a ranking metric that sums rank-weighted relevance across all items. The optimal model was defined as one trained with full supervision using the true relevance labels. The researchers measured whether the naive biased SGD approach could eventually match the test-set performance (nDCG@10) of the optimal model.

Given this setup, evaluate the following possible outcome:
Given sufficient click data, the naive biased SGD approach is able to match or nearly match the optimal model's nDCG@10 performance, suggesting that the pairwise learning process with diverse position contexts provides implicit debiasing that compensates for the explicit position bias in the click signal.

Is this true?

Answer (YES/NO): NO